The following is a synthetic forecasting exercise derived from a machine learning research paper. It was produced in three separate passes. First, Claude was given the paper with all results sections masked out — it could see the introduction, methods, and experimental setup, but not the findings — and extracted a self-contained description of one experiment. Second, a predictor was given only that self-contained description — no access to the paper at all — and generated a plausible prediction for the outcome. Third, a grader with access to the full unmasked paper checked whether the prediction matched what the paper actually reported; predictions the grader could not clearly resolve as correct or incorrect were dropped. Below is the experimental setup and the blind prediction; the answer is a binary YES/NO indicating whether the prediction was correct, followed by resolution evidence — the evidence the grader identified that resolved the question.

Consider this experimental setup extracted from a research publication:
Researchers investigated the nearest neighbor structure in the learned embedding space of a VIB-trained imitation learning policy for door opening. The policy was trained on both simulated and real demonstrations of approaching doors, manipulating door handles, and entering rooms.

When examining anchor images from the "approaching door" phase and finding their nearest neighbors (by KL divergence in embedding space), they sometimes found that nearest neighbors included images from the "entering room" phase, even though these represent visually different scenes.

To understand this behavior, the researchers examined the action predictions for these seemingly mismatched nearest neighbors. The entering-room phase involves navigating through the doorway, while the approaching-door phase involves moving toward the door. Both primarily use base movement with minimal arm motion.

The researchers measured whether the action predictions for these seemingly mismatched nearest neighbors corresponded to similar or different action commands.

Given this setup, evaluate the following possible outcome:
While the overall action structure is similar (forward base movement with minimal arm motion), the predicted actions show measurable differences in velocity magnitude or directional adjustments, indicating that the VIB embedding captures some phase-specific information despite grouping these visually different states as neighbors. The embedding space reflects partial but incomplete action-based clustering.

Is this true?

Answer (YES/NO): NO